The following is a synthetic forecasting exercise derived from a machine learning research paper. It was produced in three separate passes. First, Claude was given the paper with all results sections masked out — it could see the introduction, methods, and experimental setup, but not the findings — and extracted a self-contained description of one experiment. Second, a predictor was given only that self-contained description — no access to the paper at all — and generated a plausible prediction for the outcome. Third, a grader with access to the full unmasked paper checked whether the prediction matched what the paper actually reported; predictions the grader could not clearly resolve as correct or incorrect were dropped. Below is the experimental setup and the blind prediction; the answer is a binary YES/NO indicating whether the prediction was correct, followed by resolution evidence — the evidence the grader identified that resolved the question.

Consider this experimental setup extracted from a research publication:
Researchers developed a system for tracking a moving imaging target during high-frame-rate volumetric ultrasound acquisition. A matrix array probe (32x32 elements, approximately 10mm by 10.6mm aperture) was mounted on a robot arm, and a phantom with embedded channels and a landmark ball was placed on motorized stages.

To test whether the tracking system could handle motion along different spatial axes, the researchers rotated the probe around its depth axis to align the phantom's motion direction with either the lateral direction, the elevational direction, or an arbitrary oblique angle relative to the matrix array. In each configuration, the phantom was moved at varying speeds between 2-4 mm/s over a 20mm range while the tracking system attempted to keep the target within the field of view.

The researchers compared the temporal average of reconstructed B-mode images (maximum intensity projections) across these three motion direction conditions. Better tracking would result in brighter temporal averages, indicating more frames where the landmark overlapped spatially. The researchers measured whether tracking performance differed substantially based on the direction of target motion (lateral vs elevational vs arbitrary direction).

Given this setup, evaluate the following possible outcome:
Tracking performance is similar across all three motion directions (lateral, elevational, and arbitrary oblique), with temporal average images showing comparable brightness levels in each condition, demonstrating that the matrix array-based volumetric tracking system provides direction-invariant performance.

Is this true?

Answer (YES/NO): NO